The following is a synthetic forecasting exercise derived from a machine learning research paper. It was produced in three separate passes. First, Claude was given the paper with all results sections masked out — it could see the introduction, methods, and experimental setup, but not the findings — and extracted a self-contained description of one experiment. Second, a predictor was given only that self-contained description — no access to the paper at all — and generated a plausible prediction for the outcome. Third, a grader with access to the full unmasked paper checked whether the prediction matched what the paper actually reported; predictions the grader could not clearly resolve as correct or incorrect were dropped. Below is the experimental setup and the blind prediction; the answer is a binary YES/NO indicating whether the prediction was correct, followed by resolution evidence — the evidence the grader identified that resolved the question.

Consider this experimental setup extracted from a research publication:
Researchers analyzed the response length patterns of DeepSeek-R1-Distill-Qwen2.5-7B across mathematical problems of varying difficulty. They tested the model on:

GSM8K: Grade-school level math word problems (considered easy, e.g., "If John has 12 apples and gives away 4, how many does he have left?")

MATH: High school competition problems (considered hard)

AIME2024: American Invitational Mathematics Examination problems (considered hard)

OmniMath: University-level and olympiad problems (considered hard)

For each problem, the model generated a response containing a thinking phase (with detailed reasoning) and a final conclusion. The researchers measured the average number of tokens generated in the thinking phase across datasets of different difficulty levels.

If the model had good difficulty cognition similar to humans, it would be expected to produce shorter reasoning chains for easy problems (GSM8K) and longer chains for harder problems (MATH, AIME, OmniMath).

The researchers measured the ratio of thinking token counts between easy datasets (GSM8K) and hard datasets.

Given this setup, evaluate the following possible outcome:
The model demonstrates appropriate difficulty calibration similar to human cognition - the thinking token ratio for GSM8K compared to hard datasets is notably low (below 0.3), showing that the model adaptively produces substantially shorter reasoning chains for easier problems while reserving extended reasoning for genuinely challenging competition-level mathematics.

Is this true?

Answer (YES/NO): NO